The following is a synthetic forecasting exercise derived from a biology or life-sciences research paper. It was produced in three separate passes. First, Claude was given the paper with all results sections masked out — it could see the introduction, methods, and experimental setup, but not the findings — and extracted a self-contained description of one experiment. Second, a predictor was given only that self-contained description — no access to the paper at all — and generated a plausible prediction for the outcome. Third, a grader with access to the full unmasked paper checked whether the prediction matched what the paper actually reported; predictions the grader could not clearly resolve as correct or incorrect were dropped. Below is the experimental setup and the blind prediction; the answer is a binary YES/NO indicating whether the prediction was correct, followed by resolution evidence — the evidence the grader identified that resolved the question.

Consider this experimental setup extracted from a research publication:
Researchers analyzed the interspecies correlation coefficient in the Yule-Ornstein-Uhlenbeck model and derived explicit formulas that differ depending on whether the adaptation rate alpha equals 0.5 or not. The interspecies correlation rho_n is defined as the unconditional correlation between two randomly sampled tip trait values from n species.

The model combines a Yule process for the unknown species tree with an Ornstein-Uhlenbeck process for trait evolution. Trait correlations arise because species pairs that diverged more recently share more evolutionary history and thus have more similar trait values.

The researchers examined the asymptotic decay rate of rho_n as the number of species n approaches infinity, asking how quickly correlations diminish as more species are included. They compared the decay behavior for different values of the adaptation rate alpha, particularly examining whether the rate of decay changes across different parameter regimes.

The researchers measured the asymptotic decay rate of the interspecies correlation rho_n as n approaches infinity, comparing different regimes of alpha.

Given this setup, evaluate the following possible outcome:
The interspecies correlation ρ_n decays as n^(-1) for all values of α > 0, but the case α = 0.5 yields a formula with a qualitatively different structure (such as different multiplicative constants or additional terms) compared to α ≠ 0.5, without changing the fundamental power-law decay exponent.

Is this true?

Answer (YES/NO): NO